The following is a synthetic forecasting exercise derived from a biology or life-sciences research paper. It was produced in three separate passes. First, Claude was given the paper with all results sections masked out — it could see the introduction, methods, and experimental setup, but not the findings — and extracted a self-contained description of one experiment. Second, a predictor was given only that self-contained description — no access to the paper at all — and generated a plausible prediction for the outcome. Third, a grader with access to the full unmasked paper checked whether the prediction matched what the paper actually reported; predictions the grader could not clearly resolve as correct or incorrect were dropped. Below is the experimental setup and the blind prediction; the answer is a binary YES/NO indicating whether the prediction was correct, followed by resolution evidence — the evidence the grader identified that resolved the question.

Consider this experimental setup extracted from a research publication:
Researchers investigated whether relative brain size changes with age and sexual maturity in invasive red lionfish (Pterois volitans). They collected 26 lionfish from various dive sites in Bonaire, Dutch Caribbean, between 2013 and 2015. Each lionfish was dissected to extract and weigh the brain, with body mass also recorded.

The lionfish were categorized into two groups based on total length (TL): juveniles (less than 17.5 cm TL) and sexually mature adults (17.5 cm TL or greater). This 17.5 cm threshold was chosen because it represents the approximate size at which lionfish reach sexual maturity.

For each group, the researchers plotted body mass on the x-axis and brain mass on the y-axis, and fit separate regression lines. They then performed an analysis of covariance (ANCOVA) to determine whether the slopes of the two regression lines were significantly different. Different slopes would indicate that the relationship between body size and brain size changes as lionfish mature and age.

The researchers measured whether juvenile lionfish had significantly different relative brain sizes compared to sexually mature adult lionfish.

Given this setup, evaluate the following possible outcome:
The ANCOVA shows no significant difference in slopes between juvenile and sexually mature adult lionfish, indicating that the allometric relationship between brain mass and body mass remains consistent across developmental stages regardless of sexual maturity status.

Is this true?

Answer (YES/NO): YES